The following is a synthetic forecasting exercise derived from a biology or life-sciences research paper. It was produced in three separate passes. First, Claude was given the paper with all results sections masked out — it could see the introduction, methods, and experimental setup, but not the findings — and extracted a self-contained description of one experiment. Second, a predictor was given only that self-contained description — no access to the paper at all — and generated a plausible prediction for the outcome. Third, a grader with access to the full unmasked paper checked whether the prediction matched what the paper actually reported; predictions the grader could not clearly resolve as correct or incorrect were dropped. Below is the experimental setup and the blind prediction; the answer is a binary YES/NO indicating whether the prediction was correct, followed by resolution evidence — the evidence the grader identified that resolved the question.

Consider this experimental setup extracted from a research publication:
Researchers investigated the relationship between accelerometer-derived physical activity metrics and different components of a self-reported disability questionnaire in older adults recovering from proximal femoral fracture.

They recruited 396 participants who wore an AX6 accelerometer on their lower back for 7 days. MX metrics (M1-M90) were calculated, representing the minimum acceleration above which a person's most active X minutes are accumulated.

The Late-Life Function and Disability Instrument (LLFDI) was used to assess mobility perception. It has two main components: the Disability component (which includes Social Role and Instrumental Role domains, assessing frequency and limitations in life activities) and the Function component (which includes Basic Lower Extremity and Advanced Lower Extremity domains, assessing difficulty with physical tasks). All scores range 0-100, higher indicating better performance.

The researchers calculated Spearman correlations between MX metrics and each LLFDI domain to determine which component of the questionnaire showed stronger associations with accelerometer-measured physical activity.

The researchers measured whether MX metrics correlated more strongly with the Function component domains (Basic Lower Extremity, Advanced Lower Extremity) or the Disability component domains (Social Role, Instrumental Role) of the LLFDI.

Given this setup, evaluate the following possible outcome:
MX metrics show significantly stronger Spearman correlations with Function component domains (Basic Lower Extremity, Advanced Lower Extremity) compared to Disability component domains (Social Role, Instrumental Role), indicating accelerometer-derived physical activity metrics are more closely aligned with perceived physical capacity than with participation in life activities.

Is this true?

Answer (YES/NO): YES